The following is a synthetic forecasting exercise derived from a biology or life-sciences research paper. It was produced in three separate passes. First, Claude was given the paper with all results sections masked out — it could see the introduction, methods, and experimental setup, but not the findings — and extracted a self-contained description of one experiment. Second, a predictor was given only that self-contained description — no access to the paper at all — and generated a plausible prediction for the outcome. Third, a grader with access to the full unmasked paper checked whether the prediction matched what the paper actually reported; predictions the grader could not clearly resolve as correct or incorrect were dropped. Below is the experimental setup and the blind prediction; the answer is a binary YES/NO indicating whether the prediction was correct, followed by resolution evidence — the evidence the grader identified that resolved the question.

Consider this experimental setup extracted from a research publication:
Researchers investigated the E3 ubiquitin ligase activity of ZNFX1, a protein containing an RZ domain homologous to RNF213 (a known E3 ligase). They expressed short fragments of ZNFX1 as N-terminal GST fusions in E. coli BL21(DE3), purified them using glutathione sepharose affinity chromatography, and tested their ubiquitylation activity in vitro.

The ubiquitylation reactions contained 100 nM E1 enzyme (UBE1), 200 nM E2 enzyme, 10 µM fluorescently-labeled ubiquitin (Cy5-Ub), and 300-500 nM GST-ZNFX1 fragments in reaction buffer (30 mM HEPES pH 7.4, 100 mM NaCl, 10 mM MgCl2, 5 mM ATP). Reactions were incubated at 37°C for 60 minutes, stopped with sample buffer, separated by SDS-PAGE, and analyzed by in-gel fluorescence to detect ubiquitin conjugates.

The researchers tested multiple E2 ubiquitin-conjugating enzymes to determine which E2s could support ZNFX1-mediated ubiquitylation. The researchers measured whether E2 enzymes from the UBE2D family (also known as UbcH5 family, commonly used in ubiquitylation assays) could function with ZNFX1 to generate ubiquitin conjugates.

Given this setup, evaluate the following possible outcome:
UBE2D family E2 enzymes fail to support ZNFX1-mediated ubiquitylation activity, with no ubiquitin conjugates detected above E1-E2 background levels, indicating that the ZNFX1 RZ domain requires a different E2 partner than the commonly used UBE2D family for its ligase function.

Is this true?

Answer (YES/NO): NO